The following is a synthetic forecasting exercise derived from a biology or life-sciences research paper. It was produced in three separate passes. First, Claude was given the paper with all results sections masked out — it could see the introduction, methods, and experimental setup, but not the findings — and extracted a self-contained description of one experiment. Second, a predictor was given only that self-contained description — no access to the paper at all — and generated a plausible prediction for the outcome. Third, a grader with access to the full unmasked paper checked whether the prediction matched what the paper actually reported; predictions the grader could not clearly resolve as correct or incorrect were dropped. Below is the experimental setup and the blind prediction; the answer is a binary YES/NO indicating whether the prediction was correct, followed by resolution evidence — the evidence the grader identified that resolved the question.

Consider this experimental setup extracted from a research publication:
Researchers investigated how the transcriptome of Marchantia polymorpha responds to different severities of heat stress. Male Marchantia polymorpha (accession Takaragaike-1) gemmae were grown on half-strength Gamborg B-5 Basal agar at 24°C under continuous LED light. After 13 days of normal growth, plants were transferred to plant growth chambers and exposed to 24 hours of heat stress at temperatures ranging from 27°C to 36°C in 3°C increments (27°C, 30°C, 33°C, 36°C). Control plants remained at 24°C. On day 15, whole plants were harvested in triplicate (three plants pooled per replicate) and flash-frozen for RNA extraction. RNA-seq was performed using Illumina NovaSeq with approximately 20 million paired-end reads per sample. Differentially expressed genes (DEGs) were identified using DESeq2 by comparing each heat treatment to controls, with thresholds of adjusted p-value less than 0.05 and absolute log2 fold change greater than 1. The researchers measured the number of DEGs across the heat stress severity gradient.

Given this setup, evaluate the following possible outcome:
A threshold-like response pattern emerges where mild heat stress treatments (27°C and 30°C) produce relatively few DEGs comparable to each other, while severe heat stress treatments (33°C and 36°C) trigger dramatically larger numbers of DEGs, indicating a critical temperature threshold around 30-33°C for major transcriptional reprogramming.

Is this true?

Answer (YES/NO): NO